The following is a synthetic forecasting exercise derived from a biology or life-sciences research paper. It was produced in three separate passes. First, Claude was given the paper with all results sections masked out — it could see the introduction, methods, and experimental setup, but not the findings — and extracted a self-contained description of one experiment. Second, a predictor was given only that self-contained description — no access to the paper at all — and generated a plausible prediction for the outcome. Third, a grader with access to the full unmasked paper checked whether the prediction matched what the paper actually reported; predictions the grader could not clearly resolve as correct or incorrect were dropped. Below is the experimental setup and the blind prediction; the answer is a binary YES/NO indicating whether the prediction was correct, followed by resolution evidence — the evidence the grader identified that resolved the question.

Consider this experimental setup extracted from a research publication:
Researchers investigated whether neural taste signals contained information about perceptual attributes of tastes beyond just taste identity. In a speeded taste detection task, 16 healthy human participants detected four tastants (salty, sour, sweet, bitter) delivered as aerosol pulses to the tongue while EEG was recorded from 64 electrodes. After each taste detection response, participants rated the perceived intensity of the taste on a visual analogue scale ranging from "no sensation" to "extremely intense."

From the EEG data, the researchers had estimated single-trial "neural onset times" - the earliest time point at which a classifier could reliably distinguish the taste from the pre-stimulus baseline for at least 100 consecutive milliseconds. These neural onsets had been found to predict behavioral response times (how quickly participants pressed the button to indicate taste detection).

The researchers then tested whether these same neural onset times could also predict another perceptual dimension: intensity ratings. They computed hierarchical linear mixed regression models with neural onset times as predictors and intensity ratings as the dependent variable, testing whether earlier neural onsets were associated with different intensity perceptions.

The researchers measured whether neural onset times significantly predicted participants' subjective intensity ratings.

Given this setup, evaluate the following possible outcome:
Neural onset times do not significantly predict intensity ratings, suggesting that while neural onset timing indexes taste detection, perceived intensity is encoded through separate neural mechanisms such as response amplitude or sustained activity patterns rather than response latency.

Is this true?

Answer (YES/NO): YES